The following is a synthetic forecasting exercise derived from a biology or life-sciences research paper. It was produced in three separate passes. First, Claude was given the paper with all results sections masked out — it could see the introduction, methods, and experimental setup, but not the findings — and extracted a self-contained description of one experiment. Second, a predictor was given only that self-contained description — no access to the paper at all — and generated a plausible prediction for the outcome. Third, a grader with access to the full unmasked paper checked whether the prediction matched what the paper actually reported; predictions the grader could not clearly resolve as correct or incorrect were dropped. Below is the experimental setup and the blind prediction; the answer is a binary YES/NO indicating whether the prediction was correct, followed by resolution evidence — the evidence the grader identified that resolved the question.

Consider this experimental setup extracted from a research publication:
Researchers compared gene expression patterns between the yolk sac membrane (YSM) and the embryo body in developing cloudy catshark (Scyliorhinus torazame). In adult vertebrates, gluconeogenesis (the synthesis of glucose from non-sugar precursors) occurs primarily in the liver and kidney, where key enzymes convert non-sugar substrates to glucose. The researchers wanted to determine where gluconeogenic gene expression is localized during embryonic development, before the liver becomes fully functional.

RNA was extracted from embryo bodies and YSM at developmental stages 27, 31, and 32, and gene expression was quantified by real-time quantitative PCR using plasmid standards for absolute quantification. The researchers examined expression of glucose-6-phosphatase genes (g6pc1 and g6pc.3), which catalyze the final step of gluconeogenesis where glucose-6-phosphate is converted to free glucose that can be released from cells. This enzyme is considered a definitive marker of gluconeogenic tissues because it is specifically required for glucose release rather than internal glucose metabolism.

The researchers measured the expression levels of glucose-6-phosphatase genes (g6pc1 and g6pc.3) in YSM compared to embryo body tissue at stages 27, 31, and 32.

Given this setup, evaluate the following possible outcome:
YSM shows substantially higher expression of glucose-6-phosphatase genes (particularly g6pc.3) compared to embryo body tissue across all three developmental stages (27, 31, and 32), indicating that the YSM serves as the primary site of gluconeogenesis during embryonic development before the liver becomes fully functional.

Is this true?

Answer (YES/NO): NO